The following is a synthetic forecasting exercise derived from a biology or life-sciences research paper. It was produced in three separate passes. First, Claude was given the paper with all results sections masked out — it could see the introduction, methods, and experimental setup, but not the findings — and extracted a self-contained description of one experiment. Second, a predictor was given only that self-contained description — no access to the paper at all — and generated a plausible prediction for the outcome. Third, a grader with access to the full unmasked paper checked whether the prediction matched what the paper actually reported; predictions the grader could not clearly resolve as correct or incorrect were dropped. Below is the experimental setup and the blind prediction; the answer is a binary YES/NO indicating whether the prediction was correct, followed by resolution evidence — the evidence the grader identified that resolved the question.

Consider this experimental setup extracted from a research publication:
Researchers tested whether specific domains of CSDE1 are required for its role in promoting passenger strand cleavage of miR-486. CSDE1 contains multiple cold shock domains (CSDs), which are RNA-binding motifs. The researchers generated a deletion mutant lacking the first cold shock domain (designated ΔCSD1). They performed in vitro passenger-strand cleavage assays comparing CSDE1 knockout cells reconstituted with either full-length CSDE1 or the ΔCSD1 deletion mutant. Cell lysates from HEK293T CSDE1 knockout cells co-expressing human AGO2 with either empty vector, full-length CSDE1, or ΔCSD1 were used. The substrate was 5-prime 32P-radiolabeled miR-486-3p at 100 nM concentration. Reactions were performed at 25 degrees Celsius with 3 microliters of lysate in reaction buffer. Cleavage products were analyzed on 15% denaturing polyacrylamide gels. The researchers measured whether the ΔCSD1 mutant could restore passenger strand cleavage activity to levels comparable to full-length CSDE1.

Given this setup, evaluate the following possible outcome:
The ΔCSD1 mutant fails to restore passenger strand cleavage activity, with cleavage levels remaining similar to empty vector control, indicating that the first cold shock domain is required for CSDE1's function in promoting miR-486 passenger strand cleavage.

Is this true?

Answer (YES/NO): YES